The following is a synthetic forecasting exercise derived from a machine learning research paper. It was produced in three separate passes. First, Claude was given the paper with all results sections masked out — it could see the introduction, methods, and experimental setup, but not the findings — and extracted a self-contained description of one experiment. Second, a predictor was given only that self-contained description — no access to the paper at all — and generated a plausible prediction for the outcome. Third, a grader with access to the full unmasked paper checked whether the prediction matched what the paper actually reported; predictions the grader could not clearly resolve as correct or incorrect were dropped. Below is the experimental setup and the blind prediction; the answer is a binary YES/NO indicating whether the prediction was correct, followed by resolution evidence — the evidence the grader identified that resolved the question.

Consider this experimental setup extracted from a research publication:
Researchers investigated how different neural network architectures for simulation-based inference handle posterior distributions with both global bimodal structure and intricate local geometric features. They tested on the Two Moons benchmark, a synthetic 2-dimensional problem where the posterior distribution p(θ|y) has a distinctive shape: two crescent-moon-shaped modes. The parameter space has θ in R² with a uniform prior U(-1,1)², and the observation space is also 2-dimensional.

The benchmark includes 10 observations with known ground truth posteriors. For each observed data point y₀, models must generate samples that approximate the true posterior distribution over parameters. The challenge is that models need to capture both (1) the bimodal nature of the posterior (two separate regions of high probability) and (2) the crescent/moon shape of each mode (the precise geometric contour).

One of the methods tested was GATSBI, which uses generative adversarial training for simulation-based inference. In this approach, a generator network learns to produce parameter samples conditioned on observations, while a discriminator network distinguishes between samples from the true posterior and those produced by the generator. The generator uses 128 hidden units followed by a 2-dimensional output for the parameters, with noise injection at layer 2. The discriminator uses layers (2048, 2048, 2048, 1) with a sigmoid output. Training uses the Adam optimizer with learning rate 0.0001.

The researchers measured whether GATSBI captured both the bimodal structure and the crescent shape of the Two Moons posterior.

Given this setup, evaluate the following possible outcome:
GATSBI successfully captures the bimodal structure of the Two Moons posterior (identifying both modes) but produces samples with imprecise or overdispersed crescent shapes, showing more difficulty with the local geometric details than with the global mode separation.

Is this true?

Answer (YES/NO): YES